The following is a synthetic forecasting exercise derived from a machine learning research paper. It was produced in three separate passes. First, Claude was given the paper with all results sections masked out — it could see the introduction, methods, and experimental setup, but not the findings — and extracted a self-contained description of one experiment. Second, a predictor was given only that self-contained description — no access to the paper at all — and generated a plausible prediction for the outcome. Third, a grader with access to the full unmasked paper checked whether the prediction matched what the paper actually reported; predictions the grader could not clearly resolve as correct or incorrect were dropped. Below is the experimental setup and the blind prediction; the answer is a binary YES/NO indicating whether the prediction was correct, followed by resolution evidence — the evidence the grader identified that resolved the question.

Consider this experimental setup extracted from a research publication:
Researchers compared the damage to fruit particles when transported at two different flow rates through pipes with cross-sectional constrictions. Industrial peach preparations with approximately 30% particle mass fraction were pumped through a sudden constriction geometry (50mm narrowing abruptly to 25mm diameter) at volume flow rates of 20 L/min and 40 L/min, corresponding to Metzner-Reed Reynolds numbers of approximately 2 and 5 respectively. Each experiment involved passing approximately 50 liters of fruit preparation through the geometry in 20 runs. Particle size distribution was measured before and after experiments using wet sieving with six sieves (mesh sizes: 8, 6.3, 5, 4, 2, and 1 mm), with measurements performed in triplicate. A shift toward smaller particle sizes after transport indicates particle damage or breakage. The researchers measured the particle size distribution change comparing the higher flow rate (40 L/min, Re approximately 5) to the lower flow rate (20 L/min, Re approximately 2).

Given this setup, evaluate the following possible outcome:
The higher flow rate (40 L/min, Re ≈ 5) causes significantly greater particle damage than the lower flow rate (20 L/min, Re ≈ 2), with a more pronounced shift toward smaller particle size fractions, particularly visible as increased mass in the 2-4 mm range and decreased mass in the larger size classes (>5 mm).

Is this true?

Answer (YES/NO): NO